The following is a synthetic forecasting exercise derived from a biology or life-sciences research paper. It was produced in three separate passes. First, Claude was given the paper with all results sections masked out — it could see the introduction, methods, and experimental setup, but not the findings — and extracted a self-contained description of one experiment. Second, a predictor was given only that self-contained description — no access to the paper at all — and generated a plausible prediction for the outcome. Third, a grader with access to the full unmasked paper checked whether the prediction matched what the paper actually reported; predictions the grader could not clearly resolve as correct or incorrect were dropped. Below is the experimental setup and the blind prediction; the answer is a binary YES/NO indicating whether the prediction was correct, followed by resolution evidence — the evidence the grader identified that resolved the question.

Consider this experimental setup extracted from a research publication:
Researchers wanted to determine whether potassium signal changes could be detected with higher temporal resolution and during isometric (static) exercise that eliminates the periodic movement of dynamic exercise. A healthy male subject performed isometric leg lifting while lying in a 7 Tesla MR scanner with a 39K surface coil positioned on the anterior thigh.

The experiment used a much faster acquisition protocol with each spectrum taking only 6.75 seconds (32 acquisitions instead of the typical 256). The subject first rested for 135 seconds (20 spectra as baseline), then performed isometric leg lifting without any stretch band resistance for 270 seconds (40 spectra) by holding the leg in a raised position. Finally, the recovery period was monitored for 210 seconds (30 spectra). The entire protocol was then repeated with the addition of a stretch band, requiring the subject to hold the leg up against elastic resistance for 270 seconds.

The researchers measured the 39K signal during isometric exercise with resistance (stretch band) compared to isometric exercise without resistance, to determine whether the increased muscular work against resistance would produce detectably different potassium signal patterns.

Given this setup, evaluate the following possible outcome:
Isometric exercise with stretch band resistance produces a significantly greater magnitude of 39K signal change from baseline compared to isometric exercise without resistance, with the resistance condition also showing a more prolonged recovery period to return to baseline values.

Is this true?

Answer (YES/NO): NO